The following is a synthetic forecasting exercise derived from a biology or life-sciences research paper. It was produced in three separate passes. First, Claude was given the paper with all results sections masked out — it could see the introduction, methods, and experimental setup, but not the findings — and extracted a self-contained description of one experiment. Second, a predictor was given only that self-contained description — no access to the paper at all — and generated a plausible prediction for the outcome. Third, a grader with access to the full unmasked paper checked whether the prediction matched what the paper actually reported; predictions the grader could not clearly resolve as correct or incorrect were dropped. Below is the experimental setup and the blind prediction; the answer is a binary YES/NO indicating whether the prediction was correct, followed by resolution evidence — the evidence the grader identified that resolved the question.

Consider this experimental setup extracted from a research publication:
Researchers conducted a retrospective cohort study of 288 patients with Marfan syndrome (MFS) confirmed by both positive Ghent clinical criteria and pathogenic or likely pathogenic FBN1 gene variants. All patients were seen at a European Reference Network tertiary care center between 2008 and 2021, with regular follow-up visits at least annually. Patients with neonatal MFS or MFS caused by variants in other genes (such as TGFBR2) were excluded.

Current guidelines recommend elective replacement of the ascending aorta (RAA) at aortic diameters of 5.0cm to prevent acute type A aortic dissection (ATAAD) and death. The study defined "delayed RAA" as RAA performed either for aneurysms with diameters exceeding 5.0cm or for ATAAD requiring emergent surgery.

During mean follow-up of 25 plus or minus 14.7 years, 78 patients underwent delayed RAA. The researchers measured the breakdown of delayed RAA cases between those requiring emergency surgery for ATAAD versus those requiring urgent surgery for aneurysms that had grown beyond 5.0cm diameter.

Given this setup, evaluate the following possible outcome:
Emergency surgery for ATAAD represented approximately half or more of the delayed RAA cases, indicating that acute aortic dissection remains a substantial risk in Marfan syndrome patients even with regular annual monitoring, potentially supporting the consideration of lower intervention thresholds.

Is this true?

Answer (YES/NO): YES